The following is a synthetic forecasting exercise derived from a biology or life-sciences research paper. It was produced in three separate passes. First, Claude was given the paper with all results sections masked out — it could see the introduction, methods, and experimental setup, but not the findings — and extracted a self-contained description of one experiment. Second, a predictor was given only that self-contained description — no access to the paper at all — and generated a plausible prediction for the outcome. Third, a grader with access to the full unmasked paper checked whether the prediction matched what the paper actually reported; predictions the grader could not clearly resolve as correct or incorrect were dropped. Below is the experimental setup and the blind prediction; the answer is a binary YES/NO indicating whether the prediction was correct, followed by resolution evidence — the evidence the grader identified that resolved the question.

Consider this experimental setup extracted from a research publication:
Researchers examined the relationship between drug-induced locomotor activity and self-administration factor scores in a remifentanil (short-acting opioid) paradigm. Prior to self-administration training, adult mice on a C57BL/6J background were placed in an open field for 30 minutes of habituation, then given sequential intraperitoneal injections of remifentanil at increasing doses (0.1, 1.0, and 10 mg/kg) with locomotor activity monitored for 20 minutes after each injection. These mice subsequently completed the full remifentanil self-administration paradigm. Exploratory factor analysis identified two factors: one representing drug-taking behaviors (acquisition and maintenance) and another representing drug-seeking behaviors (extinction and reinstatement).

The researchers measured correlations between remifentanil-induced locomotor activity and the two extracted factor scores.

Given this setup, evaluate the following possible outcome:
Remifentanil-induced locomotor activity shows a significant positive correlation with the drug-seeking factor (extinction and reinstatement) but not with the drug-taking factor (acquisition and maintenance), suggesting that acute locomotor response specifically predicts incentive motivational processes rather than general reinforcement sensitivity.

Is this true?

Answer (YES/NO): NO